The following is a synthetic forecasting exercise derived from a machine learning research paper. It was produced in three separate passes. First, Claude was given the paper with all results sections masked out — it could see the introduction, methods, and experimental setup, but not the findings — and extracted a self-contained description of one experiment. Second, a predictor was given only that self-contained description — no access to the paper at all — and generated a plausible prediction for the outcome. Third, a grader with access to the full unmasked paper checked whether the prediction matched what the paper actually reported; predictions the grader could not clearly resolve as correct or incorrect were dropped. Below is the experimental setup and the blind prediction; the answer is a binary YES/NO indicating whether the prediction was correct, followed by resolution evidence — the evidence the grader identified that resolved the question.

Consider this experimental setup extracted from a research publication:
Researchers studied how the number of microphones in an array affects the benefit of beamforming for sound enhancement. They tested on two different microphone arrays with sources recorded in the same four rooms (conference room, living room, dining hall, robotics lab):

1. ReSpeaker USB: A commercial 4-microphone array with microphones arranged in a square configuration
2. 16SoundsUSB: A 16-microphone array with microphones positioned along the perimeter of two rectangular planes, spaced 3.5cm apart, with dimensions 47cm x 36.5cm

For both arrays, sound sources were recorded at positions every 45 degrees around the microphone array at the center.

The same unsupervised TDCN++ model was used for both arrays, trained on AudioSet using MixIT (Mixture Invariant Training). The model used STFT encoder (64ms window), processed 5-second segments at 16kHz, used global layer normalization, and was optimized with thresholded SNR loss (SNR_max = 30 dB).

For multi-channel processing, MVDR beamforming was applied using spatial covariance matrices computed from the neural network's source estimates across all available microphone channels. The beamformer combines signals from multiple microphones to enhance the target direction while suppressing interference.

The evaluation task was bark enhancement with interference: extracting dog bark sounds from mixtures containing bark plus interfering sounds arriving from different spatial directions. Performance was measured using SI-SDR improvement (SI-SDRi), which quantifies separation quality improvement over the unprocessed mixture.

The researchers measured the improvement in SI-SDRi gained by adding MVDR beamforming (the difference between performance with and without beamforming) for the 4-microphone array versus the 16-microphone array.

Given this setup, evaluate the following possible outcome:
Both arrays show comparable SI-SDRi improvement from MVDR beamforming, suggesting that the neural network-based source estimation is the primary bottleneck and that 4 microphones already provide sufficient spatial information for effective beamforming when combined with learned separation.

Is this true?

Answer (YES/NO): NO